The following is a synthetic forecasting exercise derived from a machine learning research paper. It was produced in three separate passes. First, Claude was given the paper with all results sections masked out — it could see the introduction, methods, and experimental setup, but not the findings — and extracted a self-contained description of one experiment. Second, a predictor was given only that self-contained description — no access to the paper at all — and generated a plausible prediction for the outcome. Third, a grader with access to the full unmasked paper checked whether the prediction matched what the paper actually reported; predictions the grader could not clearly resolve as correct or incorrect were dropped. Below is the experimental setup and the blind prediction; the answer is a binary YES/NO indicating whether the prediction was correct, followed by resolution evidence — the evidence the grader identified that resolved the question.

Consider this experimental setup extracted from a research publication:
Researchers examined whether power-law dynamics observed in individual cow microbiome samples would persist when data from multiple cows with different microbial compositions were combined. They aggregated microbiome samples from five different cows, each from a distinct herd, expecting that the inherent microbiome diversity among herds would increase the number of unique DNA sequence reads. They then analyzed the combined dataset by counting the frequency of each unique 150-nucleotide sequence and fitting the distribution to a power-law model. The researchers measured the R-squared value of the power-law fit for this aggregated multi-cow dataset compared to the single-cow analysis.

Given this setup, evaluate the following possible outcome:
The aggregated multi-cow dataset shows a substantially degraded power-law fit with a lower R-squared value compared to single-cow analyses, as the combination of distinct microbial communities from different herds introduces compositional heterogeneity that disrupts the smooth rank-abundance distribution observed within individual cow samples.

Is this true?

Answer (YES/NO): NO